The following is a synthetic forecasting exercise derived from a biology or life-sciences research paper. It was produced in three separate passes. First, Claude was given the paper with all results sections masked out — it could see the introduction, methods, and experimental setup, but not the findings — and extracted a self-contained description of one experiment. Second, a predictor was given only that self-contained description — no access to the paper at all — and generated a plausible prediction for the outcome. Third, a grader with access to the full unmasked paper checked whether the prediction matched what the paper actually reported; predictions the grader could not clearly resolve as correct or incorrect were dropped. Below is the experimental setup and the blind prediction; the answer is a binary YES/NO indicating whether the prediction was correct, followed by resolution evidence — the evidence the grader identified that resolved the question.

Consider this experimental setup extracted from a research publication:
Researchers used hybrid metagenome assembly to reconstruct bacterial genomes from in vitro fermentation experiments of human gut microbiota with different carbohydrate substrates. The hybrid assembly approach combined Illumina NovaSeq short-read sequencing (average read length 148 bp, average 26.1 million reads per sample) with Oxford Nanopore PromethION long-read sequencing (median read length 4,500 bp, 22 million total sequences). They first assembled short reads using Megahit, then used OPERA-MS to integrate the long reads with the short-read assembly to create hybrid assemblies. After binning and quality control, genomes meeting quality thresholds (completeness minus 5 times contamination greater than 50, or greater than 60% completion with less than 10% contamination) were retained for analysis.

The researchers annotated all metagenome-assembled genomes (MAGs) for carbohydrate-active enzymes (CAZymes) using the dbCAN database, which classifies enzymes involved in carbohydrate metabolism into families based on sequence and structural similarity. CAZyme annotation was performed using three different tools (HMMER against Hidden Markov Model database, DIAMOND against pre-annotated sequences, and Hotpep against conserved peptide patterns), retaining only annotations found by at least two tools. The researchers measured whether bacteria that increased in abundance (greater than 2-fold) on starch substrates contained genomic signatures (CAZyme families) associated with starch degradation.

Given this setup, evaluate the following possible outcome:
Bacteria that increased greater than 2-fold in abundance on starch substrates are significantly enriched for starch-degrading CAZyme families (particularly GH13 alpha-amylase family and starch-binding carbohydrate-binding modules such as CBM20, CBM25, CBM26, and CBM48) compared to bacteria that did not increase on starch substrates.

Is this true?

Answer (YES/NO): NO